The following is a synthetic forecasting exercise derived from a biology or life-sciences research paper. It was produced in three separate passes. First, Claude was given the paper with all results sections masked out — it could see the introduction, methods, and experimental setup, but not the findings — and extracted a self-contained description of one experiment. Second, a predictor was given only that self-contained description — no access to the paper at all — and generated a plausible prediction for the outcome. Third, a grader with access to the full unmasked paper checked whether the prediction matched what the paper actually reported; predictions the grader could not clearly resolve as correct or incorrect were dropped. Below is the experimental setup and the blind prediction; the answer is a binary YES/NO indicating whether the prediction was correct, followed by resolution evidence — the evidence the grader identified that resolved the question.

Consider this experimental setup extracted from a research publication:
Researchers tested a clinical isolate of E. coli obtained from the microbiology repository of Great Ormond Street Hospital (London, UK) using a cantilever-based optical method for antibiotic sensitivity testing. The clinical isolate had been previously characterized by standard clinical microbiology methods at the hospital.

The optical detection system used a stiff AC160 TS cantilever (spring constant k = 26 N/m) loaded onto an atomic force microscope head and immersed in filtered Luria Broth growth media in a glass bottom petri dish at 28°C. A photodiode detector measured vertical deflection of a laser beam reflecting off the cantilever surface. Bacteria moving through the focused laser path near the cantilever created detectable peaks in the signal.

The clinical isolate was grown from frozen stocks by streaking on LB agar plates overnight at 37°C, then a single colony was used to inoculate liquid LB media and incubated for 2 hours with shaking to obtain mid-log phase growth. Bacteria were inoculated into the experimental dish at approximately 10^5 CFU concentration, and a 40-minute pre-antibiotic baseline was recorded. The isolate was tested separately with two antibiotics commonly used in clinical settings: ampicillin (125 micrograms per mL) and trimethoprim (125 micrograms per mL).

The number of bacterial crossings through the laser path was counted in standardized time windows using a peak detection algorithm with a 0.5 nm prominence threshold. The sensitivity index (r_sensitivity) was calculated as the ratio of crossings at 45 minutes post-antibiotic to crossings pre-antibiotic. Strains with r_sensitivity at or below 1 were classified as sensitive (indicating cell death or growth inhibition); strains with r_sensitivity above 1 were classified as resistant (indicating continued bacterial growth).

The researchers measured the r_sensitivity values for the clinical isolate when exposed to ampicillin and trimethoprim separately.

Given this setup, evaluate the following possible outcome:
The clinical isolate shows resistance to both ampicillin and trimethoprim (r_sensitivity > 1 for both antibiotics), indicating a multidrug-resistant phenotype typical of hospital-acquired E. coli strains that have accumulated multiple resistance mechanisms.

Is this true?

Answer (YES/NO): YES